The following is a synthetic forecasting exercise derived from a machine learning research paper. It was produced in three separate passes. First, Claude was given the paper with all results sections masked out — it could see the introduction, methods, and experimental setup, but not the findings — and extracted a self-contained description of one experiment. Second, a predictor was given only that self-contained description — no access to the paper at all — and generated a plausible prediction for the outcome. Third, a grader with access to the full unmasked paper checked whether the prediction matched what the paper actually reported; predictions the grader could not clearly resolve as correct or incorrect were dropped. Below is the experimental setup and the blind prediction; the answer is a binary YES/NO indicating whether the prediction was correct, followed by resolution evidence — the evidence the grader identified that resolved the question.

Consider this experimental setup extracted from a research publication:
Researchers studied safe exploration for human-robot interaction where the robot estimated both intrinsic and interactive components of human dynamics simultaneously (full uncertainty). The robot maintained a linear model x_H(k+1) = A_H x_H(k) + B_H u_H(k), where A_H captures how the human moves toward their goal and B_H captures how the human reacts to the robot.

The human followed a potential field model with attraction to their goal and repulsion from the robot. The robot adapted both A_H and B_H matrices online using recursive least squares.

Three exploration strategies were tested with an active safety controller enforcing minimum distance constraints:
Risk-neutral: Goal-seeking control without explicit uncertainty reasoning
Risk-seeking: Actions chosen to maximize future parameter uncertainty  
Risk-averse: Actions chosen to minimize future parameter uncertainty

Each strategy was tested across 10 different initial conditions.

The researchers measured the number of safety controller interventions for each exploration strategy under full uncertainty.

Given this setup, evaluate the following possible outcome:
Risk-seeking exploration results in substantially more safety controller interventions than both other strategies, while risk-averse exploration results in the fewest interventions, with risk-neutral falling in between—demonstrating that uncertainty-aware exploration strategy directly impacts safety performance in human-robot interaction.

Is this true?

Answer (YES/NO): YES